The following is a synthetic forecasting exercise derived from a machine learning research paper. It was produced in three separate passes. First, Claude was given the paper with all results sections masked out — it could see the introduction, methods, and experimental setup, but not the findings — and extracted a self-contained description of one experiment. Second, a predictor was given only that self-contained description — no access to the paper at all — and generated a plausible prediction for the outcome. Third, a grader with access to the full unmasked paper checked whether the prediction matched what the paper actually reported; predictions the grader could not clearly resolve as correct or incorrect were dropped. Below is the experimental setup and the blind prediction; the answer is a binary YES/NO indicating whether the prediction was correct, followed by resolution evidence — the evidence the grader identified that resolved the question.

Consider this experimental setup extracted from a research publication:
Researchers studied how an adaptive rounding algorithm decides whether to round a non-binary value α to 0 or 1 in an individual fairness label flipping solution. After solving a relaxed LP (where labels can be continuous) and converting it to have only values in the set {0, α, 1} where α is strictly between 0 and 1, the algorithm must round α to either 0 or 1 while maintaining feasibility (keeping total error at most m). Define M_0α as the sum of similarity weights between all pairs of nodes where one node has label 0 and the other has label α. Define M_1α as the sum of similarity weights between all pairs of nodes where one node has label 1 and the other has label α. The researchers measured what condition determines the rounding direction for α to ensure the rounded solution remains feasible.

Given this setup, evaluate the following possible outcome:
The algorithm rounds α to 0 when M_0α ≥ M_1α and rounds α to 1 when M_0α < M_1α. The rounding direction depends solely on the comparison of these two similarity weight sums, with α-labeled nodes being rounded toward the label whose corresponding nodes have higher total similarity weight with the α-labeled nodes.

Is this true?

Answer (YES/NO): NO